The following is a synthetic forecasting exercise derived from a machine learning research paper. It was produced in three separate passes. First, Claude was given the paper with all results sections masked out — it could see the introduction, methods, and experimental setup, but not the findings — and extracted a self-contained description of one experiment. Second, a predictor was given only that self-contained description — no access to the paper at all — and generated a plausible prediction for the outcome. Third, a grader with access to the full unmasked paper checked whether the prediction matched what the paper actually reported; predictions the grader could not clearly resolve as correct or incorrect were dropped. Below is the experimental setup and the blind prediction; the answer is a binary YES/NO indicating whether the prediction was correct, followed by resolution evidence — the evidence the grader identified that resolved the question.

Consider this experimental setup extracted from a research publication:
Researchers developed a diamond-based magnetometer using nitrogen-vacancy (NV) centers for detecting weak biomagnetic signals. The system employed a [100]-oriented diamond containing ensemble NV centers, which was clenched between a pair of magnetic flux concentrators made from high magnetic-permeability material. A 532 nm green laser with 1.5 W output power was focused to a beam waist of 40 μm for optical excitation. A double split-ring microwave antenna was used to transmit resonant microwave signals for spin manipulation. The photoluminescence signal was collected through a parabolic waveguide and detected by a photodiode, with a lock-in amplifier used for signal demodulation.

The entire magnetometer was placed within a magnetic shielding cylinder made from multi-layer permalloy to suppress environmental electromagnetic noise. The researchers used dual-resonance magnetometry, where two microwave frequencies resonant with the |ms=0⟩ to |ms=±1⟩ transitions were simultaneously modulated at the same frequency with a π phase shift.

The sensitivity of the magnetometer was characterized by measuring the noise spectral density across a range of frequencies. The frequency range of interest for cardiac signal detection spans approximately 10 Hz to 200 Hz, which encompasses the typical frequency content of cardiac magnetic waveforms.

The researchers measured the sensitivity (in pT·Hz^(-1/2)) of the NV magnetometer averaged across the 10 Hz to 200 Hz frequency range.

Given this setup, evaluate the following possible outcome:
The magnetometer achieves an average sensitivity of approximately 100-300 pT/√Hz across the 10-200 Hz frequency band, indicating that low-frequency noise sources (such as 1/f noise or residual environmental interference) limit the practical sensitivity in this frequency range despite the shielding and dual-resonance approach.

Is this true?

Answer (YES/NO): NO